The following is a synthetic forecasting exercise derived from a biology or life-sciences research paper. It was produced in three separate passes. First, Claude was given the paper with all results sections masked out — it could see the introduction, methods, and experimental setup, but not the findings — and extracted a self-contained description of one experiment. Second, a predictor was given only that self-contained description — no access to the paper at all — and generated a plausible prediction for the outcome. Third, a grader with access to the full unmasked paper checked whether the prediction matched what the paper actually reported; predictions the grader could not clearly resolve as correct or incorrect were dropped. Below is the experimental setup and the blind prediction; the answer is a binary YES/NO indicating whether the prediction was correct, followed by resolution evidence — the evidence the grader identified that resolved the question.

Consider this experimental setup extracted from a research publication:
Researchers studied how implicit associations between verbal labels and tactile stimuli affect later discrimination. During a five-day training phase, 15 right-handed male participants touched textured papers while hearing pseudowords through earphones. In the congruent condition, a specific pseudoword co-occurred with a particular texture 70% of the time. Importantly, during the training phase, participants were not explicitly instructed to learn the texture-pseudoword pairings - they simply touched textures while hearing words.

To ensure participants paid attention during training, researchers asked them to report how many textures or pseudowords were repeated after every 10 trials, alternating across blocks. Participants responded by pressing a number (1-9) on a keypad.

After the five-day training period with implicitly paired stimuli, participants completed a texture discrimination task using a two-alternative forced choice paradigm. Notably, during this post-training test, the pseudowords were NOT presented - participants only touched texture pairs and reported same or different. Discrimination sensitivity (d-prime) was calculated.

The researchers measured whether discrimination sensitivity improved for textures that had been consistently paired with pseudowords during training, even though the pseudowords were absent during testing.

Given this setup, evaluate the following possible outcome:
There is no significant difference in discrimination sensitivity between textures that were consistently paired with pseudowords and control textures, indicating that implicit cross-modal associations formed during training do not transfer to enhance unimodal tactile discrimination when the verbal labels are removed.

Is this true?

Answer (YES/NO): NO